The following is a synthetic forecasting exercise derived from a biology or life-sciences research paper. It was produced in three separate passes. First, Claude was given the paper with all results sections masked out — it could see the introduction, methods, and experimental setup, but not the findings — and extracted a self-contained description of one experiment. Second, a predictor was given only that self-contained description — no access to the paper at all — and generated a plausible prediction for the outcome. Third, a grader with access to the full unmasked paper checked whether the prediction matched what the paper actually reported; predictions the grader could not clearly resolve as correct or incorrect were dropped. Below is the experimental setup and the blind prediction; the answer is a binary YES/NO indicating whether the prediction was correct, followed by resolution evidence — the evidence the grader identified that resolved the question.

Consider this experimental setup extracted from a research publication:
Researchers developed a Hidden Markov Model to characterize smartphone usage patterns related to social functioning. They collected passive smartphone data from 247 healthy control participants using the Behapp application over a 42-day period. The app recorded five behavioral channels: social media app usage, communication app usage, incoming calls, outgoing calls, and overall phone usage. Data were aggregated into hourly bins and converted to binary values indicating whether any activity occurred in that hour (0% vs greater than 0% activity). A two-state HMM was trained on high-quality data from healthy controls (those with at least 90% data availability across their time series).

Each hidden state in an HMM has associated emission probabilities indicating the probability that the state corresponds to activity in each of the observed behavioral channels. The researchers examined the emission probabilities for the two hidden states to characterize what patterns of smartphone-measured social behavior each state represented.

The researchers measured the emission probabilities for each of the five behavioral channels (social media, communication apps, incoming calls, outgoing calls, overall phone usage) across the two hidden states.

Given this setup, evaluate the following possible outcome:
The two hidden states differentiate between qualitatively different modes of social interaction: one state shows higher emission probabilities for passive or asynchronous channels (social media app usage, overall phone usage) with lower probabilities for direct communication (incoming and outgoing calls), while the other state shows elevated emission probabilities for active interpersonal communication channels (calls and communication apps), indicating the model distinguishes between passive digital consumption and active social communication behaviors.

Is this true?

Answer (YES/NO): NO